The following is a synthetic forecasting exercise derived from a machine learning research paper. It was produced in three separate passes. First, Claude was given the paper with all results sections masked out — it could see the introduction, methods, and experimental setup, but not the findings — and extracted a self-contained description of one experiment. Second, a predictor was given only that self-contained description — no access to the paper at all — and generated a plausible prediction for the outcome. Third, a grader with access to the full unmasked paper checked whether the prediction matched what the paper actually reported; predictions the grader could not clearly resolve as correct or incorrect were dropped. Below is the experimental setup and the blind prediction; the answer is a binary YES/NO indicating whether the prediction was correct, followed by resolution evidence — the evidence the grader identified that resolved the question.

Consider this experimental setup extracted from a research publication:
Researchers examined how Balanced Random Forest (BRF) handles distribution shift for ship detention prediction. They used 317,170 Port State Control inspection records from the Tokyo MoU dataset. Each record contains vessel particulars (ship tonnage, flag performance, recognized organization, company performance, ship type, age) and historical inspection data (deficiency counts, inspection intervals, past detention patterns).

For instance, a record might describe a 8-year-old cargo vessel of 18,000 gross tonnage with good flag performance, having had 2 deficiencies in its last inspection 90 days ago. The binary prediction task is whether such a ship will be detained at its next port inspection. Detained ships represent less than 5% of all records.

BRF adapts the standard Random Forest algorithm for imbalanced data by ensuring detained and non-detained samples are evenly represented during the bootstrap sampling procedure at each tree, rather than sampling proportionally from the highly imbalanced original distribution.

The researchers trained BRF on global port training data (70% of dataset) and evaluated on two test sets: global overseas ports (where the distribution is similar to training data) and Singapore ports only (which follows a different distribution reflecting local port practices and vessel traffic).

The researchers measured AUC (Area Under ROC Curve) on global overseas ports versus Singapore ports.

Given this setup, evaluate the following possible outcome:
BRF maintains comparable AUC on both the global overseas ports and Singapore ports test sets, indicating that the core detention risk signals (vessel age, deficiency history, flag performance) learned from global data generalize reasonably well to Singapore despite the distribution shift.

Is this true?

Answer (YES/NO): NO